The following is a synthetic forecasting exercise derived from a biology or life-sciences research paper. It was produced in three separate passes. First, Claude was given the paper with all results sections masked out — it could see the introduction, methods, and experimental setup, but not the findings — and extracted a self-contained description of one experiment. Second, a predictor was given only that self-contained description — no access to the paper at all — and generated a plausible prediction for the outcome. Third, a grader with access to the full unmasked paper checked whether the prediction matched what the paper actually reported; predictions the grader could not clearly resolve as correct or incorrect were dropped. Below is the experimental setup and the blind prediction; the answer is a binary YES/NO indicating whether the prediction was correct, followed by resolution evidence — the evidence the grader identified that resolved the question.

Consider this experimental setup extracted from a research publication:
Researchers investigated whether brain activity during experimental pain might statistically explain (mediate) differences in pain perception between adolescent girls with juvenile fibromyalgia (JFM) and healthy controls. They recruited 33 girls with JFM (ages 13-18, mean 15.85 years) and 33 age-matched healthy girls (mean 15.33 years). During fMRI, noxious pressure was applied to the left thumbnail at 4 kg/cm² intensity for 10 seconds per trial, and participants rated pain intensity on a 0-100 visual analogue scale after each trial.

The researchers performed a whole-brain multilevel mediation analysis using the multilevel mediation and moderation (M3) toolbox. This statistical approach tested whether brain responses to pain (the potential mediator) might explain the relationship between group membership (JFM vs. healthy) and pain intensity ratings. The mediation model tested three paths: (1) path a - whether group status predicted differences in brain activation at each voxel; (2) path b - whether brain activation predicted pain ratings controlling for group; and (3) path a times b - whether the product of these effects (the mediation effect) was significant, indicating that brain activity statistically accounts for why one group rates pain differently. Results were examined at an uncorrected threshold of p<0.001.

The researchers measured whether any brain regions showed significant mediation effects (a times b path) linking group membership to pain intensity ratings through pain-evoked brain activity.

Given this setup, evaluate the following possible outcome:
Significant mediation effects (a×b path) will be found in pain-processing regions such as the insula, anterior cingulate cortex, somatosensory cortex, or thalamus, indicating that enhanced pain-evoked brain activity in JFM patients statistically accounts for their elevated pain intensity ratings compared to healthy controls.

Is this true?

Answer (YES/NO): YES